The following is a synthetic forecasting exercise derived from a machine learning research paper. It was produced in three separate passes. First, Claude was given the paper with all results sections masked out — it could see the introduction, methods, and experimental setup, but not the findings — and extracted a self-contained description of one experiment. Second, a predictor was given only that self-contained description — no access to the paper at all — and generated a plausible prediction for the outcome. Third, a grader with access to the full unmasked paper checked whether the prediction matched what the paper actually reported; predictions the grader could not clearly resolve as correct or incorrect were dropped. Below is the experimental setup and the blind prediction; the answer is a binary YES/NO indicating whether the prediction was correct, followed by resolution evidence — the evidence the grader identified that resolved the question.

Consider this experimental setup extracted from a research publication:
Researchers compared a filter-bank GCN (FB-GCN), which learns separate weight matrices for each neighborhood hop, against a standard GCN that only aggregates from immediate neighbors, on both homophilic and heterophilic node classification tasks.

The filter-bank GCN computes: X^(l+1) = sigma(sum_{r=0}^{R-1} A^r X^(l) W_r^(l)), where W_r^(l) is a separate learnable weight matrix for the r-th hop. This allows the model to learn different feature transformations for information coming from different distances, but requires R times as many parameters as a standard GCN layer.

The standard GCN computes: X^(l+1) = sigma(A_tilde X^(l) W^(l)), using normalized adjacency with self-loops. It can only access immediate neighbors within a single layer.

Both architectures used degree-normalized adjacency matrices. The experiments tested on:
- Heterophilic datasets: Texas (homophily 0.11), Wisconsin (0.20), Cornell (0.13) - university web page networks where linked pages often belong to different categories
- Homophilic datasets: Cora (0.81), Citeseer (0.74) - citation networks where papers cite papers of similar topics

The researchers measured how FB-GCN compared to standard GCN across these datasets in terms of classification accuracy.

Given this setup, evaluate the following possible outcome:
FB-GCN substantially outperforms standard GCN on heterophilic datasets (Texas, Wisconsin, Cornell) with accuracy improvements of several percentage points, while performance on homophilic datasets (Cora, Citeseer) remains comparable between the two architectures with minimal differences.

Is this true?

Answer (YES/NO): NO